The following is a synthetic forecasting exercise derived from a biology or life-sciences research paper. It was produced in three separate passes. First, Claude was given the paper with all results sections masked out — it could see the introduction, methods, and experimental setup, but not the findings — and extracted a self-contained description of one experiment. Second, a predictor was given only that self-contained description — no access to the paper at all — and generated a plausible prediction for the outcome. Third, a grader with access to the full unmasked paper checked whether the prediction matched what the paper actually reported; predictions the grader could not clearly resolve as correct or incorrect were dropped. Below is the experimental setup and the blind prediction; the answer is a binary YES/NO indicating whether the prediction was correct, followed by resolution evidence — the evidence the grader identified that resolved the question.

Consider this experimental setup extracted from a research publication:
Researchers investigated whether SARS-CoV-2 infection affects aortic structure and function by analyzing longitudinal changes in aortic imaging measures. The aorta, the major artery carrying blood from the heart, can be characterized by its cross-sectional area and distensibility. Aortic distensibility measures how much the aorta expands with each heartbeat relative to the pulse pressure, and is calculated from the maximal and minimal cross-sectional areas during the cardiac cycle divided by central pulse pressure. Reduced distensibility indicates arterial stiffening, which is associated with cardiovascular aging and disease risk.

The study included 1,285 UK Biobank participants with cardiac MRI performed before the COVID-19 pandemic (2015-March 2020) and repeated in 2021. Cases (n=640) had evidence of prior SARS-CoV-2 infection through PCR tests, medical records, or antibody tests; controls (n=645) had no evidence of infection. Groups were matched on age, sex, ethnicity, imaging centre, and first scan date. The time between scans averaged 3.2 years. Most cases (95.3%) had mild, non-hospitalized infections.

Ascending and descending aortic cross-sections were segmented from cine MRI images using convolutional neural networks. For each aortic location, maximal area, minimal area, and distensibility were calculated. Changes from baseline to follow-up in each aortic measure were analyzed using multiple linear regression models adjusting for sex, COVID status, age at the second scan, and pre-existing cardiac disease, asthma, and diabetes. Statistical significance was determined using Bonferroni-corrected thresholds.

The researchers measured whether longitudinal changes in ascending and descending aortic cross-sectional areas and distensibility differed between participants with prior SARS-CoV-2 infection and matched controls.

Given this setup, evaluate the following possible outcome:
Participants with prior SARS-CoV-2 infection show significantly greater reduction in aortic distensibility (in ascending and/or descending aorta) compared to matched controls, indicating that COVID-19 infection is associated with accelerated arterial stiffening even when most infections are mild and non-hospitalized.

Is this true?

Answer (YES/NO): NO